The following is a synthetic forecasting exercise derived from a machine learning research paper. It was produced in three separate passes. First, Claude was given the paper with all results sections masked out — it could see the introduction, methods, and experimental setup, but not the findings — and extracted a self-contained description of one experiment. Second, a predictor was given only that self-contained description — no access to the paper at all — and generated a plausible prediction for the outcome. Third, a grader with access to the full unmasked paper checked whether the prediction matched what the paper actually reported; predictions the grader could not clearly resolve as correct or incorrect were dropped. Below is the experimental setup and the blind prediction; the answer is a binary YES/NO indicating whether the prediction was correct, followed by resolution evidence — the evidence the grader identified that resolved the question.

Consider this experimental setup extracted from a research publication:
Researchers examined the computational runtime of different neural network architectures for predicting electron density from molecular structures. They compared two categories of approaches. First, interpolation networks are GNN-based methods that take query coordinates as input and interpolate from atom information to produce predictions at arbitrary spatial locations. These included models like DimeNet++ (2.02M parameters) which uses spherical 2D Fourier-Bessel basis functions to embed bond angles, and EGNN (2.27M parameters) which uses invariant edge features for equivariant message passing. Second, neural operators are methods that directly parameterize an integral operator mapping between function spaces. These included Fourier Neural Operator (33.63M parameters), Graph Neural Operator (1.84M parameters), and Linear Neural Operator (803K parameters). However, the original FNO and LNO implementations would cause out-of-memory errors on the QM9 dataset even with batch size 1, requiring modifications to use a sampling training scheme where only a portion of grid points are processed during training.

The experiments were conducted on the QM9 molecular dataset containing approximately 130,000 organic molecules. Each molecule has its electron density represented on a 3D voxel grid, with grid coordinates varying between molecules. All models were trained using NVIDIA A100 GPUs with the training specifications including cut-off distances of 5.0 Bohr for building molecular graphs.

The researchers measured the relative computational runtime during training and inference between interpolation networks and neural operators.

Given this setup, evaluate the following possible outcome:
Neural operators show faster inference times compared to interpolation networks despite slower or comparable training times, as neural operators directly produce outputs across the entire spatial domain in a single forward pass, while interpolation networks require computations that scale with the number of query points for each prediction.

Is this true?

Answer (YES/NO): NO